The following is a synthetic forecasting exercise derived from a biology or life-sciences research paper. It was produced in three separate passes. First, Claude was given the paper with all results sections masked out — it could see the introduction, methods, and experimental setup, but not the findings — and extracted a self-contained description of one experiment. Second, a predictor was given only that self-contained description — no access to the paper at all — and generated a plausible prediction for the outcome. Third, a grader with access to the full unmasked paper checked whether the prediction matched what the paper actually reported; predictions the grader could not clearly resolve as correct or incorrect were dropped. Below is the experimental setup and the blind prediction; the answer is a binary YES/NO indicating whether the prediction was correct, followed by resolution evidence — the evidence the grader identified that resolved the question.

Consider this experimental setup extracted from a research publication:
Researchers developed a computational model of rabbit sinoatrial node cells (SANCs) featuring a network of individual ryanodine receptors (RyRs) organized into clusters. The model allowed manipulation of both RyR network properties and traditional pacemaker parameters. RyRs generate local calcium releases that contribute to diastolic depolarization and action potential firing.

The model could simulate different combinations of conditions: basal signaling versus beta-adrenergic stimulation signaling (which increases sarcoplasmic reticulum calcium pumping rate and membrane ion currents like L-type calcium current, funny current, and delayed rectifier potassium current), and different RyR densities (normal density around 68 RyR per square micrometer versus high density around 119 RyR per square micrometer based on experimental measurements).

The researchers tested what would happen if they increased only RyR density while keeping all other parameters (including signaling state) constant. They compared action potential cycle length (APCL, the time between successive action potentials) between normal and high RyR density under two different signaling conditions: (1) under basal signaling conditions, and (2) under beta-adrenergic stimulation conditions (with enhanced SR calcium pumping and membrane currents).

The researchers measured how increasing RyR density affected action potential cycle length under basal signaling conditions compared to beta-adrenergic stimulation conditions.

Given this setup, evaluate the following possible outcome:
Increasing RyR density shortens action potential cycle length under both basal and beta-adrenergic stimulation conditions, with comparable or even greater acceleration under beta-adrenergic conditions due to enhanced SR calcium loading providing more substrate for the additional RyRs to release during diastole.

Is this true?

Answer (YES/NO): NO